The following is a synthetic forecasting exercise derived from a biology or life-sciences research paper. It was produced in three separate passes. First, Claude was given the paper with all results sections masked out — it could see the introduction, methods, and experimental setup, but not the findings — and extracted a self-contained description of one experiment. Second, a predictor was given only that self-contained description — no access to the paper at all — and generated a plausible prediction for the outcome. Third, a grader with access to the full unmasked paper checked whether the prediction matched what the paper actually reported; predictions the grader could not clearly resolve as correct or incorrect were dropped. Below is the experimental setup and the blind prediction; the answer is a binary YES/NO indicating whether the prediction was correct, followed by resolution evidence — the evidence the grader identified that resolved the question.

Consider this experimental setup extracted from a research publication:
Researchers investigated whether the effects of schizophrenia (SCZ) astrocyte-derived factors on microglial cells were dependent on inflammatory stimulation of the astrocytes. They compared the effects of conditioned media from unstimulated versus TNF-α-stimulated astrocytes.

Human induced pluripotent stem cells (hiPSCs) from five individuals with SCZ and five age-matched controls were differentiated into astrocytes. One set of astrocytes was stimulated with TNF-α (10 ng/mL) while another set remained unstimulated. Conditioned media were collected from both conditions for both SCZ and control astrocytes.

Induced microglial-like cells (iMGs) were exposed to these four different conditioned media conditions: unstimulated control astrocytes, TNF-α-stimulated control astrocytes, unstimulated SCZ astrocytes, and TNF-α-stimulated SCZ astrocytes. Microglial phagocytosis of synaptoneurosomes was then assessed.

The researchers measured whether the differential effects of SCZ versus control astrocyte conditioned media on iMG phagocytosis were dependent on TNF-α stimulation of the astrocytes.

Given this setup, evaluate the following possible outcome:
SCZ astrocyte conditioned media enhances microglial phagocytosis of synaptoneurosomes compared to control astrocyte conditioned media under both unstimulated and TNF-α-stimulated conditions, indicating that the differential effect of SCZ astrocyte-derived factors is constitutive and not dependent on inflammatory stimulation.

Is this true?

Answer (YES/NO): NO